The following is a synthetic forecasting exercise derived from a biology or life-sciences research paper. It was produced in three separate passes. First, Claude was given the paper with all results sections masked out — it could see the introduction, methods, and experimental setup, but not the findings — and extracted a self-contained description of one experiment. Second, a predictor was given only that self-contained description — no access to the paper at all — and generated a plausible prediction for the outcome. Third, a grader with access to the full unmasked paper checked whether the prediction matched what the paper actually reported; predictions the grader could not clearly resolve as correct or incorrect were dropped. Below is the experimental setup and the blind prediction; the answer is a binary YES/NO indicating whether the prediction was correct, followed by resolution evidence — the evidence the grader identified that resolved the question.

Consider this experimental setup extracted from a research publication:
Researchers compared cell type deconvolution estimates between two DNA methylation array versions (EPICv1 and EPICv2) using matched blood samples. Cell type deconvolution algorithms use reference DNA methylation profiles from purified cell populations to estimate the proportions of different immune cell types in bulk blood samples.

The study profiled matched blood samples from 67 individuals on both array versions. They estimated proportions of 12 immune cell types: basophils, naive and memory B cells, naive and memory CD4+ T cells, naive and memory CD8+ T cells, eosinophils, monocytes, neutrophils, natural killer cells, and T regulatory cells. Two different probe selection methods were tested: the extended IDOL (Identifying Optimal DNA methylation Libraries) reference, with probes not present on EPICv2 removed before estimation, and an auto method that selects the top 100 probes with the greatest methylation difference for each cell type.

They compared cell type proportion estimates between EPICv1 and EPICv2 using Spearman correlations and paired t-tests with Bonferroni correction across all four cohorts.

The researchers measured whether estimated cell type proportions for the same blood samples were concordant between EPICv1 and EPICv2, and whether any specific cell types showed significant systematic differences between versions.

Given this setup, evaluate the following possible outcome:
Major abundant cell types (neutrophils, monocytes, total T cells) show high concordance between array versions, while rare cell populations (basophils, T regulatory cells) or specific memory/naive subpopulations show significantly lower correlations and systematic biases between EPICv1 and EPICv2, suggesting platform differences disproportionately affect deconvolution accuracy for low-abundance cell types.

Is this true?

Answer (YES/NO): NO